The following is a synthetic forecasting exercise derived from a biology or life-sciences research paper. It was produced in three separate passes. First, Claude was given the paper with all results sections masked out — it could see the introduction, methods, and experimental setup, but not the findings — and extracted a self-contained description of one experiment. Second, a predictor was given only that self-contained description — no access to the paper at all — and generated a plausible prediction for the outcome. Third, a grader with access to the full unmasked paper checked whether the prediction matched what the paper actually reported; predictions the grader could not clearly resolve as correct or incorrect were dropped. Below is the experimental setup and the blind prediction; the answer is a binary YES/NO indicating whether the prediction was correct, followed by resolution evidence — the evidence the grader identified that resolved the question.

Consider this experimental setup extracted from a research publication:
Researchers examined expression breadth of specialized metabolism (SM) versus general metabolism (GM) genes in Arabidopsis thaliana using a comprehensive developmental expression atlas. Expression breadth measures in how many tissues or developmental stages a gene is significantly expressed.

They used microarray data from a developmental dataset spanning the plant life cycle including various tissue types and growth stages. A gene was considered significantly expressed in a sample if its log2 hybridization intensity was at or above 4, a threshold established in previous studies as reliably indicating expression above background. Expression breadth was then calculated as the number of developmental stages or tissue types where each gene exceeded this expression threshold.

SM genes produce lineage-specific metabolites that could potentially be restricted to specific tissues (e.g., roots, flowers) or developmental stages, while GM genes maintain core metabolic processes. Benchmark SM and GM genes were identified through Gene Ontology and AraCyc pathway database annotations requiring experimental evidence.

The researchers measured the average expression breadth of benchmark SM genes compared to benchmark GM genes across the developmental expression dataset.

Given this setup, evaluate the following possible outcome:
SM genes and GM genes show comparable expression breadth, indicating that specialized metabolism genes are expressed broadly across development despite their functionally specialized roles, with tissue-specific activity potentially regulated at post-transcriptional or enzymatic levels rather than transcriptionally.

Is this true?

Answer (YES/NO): NO